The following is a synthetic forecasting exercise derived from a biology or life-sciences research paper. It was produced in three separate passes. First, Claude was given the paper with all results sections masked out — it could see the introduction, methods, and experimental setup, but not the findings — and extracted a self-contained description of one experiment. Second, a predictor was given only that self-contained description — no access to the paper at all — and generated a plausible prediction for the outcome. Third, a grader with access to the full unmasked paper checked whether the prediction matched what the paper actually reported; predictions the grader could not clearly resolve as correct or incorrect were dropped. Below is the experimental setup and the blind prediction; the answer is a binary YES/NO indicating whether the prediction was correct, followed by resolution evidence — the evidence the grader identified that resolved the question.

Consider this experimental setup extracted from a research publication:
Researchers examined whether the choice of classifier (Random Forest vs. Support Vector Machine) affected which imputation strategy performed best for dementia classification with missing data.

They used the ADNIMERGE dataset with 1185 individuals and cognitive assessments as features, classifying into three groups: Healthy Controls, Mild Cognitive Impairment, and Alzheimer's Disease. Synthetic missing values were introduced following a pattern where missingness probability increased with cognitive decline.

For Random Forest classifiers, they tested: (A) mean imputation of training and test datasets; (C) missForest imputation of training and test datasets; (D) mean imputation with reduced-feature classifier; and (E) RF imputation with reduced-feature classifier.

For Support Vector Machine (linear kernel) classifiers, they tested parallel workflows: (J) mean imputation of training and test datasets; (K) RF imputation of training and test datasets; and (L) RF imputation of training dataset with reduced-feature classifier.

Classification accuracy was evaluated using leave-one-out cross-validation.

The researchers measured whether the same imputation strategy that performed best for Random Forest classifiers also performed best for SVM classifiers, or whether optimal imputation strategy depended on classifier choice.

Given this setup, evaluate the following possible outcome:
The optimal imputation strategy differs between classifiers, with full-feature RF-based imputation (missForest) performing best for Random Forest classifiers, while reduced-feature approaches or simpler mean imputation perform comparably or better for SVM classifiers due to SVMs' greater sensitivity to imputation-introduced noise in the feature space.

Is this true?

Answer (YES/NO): NO